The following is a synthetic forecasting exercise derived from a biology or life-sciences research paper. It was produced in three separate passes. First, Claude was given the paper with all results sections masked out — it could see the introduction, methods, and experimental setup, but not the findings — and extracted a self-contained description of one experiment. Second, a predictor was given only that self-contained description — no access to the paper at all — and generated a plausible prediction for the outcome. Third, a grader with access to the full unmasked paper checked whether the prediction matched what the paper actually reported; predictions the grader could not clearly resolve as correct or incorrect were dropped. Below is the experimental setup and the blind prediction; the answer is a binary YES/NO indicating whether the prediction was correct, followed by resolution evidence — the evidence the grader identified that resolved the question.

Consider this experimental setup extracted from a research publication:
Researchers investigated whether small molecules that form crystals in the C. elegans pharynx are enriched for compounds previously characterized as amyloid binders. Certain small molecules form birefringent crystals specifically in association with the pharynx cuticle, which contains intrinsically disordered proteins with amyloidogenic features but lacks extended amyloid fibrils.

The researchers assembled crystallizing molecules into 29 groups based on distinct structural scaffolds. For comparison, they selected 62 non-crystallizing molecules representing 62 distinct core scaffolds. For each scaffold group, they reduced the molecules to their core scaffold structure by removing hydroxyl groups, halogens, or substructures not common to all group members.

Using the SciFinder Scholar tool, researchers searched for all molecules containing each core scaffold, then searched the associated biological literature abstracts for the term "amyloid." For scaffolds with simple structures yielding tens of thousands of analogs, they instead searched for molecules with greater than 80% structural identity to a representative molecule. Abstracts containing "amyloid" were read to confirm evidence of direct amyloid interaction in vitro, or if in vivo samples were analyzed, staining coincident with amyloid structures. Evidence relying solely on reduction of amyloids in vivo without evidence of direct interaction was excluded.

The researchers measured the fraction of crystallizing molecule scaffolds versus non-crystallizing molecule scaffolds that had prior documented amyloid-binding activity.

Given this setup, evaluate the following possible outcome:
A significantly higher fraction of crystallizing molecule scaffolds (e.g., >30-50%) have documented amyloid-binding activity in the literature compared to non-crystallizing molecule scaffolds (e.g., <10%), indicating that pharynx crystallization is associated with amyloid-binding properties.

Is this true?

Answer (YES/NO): YES